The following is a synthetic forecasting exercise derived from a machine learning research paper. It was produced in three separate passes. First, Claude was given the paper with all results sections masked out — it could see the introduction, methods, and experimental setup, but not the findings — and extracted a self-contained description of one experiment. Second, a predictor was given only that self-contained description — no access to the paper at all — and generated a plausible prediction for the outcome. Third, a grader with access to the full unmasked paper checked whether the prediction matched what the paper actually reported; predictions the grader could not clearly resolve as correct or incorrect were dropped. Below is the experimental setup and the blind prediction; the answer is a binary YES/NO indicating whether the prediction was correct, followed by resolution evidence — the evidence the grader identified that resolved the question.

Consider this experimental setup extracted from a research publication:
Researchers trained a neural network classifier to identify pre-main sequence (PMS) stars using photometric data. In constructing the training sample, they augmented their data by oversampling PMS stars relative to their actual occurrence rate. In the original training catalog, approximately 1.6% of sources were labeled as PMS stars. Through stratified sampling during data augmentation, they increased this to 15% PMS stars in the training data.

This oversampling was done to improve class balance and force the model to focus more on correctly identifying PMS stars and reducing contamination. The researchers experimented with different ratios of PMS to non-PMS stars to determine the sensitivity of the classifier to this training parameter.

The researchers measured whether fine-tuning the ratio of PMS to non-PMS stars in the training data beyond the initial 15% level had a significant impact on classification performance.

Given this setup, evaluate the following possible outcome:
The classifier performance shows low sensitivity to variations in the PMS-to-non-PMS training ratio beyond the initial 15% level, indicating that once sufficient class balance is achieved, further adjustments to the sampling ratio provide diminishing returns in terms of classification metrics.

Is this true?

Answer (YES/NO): YES